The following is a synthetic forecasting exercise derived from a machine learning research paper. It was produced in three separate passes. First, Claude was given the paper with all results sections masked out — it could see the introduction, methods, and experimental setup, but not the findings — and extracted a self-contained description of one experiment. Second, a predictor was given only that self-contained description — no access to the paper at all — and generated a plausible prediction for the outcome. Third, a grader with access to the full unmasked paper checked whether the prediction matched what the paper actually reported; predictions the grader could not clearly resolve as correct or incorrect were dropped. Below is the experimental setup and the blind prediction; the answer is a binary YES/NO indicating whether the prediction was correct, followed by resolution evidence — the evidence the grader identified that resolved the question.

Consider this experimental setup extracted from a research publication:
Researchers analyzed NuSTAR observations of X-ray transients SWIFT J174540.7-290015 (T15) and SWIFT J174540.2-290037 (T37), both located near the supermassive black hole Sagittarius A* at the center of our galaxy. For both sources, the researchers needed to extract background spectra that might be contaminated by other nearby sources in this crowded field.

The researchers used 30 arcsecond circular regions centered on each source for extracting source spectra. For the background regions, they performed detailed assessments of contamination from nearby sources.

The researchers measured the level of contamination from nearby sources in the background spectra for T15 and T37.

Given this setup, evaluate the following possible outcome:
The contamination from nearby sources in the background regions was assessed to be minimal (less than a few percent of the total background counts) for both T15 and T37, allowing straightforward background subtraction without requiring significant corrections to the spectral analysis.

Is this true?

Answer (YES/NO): YES